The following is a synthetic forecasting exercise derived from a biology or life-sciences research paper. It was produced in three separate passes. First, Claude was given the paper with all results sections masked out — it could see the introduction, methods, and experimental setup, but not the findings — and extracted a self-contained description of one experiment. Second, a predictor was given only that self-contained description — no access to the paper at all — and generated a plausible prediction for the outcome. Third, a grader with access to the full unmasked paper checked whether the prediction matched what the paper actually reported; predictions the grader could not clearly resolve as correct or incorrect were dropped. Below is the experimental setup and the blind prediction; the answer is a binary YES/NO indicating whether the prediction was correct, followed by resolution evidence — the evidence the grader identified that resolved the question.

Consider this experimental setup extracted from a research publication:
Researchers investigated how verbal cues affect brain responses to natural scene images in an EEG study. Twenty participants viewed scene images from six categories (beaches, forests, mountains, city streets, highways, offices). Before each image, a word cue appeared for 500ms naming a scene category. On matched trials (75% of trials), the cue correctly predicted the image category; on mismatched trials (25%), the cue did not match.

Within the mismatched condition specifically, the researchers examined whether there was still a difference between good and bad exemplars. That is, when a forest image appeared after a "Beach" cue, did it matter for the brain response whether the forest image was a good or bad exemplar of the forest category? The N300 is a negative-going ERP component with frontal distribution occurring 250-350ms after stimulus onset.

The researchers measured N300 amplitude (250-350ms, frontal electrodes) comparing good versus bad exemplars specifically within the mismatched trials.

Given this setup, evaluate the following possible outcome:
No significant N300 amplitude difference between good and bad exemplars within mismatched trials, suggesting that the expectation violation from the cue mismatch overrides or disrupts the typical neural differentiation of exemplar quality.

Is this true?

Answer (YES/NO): YES